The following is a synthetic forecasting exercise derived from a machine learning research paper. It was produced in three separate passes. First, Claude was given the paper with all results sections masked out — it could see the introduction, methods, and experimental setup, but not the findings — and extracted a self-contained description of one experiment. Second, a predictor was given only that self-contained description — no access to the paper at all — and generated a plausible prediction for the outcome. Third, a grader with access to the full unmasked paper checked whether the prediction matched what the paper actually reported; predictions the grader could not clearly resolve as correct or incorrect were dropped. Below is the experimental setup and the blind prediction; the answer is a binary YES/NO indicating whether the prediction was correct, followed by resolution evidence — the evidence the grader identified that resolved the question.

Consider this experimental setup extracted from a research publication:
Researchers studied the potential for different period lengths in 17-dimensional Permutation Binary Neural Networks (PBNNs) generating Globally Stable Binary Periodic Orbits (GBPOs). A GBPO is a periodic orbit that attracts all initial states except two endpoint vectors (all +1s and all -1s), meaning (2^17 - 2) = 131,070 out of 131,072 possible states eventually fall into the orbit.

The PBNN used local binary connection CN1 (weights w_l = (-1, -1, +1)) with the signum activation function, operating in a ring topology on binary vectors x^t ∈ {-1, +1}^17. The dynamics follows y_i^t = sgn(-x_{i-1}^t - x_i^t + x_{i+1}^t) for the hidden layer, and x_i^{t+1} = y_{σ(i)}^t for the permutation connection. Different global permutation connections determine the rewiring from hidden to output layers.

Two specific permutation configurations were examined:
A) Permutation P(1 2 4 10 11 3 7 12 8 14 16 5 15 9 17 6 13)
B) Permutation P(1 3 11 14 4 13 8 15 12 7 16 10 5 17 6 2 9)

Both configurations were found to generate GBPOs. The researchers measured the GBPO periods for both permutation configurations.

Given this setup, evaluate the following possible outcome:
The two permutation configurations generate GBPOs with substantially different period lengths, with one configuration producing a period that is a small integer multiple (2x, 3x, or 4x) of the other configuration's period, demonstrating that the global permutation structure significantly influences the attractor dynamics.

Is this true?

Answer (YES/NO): YES